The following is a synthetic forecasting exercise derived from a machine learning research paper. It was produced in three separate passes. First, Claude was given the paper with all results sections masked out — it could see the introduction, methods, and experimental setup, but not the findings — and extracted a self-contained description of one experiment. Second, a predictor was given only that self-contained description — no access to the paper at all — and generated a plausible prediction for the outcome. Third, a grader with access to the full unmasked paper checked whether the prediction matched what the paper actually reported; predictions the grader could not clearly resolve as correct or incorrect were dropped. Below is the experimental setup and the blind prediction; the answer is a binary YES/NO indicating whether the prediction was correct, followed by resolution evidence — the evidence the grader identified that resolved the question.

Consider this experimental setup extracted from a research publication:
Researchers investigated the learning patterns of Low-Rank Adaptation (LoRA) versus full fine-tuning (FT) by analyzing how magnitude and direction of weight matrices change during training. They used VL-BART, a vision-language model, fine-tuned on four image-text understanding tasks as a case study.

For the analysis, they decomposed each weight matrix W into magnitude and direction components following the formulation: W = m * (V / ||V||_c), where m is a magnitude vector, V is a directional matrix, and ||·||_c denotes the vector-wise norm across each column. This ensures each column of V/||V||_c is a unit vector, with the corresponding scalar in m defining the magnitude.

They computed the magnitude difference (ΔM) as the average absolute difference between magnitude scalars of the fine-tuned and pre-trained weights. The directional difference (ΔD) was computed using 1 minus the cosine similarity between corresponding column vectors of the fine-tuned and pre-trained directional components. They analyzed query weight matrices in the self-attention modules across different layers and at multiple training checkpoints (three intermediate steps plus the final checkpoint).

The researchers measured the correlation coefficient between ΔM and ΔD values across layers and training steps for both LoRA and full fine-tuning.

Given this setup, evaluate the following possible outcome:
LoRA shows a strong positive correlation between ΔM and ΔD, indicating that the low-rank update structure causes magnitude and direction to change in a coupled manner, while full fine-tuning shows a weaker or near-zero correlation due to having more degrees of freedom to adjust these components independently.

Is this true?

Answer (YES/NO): NO